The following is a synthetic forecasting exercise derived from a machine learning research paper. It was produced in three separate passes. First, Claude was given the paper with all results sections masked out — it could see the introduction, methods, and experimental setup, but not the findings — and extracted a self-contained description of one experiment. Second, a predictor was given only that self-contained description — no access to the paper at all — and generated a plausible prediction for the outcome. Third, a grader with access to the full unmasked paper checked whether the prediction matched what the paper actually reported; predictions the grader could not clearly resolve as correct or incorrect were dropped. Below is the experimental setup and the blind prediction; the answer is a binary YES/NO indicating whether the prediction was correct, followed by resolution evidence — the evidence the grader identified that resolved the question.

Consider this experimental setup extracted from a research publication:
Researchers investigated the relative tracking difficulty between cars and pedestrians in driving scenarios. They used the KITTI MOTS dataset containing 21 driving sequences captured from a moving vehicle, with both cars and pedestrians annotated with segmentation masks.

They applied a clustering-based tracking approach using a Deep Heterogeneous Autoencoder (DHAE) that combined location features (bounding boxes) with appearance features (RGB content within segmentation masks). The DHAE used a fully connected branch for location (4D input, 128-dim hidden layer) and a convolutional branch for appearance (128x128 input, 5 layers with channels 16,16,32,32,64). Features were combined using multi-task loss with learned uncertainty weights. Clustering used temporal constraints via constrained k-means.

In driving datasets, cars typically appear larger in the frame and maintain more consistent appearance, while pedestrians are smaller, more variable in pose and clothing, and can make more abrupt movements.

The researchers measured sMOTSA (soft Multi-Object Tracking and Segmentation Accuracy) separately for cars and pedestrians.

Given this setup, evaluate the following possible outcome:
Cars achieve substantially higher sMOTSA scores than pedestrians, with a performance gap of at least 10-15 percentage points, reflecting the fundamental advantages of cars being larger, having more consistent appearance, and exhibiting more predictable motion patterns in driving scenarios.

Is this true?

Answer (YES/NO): YES